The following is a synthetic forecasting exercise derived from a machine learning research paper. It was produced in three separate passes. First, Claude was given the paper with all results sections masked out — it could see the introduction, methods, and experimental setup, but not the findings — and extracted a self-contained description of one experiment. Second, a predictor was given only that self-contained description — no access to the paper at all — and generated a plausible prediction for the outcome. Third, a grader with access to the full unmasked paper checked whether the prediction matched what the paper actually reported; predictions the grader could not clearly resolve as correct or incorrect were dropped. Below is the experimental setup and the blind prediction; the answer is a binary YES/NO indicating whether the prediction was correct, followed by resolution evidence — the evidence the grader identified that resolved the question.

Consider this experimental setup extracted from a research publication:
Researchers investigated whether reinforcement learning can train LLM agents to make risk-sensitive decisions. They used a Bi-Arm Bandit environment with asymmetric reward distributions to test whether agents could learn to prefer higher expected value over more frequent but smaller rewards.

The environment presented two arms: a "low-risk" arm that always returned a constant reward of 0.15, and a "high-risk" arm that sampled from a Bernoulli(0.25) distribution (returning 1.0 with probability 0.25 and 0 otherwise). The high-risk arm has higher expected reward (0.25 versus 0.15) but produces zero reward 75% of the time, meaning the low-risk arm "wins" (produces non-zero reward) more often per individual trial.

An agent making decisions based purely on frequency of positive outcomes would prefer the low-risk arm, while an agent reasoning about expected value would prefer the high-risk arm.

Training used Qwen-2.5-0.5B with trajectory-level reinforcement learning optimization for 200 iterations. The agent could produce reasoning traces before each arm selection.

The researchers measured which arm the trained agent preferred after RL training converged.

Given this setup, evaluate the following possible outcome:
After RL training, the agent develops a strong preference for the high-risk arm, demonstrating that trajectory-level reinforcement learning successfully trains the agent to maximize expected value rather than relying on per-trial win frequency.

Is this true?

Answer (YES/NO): YES